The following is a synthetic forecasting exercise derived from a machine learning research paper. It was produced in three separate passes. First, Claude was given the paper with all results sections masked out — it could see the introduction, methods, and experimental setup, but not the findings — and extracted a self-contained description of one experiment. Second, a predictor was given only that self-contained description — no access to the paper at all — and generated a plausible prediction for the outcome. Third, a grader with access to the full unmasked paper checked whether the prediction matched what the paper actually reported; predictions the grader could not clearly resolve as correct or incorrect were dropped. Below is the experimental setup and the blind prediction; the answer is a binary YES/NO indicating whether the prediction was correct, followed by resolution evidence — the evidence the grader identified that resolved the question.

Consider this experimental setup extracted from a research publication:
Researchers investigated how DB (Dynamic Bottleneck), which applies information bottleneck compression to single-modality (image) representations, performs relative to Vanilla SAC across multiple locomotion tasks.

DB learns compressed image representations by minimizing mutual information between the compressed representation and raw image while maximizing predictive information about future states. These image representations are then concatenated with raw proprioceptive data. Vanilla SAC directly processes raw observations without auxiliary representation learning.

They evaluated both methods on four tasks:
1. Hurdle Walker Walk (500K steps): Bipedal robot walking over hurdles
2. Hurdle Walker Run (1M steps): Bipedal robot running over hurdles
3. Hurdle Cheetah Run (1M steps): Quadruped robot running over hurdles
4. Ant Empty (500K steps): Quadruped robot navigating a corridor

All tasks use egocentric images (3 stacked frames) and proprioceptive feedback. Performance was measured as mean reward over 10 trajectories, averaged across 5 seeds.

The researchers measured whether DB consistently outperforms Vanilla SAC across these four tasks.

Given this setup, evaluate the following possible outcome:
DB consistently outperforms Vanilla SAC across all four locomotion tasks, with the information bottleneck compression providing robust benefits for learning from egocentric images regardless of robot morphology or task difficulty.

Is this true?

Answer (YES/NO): NO